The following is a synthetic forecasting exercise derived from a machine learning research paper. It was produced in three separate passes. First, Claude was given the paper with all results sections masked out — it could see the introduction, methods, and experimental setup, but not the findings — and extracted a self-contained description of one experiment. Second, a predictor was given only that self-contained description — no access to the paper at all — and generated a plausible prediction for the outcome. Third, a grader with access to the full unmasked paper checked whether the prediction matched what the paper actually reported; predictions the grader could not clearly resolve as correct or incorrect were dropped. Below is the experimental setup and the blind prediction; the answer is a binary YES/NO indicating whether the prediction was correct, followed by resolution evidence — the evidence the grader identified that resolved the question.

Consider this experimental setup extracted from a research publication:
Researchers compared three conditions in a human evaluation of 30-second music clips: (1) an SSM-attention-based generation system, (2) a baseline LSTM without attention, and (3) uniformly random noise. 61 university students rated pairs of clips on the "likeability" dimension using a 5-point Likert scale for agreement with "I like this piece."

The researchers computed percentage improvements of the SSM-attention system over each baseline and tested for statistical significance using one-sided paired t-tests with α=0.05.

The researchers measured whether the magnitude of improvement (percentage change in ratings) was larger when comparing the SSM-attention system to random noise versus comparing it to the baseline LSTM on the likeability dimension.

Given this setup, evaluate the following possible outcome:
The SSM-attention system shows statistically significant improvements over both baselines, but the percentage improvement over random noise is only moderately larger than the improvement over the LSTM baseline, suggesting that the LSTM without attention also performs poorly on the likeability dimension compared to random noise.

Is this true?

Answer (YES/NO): NO